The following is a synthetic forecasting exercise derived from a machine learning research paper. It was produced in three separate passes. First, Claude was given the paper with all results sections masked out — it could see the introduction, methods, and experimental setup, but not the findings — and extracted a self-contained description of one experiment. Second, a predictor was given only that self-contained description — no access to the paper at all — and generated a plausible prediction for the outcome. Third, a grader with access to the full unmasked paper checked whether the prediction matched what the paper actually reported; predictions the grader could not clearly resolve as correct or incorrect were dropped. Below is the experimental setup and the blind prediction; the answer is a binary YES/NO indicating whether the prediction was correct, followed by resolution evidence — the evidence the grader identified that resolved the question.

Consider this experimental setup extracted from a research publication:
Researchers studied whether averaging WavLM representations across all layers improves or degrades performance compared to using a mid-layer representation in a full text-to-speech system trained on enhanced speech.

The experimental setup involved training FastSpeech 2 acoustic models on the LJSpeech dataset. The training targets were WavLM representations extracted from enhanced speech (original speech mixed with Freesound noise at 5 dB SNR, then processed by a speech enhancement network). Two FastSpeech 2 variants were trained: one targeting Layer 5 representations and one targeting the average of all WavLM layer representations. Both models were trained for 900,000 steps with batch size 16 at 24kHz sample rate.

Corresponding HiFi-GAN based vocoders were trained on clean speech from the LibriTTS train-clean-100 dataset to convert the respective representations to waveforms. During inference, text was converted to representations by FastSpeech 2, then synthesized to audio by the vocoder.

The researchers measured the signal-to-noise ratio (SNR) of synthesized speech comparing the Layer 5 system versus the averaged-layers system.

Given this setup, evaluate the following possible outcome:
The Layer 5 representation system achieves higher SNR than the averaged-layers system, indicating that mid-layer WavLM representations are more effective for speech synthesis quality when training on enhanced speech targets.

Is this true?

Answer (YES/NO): YES